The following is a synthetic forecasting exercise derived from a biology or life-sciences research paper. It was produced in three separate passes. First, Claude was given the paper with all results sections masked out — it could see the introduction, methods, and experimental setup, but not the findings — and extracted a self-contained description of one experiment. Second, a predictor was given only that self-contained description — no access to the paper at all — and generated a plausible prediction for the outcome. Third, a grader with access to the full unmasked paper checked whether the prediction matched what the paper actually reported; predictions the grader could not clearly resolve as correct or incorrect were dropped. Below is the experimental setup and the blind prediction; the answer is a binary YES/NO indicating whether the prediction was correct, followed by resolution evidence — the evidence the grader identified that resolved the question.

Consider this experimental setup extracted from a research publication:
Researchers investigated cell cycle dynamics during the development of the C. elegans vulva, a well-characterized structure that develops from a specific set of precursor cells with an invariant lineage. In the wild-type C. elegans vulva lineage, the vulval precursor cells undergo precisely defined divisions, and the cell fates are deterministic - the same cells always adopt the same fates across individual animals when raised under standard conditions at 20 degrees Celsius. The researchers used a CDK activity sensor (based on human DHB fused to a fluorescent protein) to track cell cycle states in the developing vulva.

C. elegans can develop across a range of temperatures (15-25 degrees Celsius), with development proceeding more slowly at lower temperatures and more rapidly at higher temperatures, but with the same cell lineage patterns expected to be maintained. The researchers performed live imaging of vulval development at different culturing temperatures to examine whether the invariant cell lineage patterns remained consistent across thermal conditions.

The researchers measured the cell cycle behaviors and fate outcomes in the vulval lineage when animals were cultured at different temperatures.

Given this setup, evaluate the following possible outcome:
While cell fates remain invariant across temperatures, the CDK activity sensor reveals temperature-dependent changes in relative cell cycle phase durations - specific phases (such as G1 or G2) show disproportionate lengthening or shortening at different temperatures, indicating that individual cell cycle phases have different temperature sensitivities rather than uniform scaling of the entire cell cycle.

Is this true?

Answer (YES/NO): NO